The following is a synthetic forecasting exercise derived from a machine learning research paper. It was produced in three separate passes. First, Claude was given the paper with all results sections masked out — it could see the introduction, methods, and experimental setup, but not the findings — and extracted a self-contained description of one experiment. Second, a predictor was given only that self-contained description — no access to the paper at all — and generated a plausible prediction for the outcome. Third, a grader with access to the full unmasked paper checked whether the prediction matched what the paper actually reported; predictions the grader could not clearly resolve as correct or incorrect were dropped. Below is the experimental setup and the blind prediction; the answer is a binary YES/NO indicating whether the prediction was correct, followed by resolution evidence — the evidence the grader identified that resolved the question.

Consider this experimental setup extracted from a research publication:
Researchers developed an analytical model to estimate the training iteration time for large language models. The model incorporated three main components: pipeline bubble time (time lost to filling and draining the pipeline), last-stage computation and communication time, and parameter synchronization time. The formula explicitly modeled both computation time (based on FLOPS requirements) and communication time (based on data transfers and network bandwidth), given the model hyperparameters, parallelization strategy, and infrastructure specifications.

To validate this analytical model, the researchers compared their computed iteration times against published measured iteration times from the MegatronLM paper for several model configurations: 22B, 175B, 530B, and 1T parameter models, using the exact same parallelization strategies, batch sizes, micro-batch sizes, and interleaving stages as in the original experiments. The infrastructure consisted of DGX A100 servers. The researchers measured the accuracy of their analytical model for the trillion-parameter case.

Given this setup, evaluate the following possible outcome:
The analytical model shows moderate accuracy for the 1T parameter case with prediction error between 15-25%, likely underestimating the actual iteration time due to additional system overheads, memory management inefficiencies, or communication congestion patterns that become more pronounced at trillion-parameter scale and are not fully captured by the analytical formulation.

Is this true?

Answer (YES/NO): NO